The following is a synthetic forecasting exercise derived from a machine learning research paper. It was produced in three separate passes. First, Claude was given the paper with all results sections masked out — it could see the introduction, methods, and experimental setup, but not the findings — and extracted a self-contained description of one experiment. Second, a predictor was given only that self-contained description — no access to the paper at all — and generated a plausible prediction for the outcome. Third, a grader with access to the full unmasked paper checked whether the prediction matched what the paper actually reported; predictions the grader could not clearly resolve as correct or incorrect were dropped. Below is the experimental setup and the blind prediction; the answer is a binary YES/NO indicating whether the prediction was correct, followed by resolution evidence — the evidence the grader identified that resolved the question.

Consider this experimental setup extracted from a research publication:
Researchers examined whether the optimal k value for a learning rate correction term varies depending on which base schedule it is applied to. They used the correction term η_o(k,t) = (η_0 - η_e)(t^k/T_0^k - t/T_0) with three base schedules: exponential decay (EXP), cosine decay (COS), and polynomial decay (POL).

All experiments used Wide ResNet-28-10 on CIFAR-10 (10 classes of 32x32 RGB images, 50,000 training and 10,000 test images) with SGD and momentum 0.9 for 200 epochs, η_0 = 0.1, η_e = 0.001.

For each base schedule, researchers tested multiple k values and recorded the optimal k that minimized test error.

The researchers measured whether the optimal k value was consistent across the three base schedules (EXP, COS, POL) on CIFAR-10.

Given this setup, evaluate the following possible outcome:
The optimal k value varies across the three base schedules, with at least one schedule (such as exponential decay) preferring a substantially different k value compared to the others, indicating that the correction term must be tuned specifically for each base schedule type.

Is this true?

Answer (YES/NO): NO